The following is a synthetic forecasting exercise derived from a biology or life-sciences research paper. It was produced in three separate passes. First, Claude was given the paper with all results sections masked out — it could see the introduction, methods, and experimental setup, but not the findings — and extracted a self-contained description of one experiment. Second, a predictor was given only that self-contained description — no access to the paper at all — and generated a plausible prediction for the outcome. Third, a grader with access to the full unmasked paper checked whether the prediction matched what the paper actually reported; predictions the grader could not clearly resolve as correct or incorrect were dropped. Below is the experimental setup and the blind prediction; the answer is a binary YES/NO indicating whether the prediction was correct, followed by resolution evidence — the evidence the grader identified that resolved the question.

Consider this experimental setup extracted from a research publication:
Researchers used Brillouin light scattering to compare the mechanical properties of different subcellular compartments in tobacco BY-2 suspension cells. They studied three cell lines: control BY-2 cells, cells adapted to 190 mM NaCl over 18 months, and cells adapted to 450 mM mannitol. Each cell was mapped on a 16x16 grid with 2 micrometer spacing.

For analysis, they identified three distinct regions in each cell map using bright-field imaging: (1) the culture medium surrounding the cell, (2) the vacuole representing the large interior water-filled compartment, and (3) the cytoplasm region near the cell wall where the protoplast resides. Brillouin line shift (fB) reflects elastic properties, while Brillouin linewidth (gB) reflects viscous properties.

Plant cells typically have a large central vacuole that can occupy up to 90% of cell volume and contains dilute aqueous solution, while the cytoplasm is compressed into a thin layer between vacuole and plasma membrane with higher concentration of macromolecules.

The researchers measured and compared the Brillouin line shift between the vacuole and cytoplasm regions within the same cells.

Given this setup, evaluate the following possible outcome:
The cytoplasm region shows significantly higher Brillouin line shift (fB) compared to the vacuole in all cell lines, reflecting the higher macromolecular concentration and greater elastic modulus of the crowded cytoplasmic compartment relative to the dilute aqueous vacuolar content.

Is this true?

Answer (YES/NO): NO